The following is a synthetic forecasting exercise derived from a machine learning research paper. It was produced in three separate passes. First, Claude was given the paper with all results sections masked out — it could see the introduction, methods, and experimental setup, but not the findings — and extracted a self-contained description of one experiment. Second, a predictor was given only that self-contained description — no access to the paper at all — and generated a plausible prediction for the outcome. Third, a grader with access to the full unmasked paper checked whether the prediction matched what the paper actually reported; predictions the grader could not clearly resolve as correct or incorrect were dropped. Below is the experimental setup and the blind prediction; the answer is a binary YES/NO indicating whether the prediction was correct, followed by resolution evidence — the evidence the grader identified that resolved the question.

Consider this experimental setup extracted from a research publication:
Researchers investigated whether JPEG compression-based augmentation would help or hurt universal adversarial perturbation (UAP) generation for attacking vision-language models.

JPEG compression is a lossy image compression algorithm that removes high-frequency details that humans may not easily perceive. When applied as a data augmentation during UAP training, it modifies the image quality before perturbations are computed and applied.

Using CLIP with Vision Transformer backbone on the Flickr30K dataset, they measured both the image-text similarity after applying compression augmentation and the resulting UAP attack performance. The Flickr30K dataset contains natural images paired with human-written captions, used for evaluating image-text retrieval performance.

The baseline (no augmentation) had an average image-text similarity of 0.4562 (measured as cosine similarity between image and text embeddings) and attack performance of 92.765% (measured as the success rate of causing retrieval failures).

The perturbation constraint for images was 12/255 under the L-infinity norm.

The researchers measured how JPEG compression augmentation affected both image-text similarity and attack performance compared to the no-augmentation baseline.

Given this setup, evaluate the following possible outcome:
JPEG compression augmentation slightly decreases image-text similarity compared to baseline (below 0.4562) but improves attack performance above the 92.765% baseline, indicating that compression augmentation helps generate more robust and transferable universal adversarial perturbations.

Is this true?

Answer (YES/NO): NO